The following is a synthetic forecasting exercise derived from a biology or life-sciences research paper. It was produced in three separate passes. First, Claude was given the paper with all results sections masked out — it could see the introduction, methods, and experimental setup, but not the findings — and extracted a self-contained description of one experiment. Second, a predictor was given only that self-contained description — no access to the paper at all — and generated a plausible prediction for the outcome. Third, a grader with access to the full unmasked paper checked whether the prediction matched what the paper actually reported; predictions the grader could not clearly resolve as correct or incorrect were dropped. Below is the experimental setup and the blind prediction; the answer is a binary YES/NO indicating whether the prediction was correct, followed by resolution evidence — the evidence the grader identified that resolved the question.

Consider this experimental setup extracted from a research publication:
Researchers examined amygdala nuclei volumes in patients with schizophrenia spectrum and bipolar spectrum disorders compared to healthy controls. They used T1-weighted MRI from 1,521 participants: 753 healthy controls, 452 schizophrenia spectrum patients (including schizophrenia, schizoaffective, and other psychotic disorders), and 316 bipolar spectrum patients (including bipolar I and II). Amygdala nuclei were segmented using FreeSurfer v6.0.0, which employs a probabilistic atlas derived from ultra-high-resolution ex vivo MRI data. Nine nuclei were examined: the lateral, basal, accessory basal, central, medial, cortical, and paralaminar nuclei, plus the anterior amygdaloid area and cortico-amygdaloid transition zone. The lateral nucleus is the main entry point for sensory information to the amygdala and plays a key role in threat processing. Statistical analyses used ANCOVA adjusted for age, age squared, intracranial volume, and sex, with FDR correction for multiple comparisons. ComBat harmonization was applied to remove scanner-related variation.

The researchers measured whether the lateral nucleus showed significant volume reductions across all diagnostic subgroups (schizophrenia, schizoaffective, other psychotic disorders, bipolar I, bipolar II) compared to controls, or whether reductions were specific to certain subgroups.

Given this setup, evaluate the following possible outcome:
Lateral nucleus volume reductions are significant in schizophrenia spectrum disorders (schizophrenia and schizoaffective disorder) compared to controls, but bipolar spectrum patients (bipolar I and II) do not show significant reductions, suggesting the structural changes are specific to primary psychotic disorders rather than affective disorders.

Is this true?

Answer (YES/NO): NO